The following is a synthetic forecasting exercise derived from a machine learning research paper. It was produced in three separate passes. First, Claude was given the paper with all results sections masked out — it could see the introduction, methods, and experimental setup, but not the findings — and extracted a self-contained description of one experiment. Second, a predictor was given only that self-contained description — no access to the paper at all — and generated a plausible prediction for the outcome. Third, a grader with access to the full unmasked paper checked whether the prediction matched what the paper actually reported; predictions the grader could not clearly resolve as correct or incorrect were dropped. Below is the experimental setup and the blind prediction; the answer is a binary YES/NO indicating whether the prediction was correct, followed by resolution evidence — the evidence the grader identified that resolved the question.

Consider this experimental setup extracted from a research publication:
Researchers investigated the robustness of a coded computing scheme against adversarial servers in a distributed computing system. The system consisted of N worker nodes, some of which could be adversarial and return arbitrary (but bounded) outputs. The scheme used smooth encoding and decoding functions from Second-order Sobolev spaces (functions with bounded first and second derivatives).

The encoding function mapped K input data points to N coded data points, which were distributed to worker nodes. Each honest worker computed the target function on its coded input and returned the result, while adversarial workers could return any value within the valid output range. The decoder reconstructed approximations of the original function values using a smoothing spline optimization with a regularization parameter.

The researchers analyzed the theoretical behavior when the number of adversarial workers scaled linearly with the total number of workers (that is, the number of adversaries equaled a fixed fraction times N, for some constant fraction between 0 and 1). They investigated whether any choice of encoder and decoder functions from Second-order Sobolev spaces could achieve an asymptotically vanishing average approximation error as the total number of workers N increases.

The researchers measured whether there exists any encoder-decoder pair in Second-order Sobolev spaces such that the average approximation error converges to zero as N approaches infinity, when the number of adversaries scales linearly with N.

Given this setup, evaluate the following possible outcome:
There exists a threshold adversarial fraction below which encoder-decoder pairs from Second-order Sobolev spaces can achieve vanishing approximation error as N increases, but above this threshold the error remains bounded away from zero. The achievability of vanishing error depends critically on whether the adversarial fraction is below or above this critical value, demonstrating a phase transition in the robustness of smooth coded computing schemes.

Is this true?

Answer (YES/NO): NO